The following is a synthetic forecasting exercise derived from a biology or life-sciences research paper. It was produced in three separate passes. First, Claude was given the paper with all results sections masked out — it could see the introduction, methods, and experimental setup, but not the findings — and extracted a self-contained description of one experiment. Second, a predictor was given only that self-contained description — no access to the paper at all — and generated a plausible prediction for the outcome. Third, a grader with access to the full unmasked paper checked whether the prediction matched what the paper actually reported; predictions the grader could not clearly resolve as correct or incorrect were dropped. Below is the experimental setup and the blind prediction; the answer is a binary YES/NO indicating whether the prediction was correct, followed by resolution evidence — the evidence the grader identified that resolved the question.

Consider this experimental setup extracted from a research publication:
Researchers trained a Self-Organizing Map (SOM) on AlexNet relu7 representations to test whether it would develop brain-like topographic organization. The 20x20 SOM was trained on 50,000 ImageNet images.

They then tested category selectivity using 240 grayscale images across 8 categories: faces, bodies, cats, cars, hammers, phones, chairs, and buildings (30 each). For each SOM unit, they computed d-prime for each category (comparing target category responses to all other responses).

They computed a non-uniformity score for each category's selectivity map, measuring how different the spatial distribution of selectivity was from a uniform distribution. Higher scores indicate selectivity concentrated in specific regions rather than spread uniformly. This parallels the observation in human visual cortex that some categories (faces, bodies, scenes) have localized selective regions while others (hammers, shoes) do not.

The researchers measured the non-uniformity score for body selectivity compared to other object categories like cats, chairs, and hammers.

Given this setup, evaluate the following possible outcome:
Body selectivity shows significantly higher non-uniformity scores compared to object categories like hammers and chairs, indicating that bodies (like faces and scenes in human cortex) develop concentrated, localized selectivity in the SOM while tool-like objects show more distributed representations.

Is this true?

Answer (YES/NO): NO